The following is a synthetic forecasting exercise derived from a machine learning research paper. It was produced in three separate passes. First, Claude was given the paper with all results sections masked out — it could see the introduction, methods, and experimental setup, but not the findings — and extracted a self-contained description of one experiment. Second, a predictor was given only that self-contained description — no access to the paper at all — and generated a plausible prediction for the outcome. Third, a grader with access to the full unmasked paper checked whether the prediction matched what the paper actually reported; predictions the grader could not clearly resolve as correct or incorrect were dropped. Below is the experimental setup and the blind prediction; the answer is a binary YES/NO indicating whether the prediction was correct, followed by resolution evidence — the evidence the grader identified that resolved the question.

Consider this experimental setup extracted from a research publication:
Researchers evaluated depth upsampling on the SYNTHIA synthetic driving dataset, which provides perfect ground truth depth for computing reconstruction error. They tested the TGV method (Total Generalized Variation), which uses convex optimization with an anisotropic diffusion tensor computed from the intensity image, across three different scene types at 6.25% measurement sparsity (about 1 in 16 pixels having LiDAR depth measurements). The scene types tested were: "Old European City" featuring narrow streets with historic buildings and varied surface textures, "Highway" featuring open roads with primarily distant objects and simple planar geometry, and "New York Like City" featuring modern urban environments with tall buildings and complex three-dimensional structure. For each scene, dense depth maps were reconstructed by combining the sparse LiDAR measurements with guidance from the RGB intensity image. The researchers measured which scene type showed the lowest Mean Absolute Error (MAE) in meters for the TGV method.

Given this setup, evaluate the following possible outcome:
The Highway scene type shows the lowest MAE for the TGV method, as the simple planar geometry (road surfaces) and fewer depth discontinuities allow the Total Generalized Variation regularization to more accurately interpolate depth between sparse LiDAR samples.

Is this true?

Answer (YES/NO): YES